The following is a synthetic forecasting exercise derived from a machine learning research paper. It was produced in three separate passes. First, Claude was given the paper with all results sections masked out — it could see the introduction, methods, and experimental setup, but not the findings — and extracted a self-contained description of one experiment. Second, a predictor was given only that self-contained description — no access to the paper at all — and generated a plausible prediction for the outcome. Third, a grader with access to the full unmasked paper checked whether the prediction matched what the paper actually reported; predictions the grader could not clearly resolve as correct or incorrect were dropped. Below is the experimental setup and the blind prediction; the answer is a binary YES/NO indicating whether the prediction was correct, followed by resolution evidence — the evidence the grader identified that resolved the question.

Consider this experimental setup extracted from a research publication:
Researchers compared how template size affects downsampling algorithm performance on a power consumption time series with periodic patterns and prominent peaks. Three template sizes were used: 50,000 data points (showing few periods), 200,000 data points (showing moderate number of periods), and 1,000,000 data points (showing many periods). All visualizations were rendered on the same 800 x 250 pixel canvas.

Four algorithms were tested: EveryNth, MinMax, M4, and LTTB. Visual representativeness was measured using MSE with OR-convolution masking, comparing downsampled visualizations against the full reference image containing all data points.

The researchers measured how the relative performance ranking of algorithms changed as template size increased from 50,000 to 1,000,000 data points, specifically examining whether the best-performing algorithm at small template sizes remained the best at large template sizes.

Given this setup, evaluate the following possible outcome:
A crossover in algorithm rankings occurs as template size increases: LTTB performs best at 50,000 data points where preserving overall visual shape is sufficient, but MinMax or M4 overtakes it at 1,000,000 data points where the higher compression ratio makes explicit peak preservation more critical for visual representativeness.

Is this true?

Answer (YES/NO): NO